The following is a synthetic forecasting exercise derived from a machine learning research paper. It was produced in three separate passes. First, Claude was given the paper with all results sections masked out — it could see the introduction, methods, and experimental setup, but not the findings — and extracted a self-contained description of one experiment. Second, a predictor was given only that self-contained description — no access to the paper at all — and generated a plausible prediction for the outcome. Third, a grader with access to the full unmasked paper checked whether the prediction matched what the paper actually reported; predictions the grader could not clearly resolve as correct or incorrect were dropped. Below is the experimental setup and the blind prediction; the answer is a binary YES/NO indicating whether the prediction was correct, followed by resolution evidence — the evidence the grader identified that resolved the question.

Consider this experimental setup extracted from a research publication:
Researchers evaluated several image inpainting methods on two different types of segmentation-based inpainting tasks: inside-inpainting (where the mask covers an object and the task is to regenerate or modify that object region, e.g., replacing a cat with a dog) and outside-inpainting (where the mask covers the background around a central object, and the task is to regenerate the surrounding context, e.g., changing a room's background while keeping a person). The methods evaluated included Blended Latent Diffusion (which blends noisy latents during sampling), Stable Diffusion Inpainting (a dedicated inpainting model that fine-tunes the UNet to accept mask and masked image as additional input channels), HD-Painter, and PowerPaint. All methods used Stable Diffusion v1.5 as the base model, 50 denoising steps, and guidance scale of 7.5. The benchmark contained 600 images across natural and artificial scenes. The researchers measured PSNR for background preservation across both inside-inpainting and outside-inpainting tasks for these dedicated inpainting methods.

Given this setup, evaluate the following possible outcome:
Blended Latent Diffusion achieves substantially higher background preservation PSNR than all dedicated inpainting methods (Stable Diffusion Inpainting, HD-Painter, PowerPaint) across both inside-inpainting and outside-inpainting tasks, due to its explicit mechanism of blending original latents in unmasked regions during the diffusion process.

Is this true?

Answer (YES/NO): NO